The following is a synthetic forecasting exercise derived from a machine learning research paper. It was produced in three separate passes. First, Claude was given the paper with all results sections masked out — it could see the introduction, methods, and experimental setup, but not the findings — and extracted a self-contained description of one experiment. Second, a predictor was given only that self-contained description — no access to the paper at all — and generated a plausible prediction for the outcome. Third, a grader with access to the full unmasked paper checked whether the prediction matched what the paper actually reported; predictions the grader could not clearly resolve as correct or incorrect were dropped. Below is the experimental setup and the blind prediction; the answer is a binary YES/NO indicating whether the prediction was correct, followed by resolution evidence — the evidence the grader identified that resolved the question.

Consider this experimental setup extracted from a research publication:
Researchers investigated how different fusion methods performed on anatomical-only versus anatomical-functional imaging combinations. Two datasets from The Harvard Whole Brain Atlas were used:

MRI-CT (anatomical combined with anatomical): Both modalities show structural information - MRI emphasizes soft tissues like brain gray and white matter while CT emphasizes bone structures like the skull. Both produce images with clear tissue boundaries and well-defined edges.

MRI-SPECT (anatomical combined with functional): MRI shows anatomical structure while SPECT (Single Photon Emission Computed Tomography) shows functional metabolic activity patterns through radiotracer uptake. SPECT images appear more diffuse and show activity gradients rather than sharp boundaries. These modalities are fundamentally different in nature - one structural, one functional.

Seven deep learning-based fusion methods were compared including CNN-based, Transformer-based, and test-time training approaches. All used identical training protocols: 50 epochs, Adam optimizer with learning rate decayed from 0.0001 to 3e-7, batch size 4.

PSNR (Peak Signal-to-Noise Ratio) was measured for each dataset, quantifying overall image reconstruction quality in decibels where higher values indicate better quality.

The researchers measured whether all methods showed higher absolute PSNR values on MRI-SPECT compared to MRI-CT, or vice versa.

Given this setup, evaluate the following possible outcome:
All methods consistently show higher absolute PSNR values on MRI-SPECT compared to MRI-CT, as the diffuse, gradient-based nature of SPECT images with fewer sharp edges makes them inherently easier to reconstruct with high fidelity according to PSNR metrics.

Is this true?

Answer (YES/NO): YES